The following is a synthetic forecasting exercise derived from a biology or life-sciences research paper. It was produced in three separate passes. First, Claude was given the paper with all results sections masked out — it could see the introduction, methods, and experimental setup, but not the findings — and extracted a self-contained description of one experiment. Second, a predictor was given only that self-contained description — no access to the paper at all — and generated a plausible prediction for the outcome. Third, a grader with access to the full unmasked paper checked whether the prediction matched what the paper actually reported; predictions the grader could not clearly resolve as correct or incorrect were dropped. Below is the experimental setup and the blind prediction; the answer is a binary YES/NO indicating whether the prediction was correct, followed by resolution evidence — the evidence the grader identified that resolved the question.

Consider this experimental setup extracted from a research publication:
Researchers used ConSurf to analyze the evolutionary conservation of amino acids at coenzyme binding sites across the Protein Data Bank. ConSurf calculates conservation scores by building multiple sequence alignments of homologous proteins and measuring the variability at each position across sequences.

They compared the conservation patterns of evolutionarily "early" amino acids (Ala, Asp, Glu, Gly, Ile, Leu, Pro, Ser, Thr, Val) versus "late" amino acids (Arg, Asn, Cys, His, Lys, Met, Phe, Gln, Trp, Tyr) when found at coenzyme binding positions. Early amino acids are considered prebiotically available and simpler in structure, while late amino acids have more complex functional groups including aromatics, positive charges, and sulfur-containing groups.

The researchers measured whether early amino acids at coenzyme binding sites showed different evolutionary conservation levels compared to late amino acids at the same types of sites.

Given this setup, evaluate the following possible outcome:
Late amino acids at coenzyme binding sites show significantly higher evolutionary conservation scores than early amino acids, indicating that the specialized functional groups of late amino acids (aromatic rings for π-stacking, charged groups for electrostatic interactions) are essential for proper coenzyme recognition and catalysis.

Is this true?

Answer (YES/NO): NO